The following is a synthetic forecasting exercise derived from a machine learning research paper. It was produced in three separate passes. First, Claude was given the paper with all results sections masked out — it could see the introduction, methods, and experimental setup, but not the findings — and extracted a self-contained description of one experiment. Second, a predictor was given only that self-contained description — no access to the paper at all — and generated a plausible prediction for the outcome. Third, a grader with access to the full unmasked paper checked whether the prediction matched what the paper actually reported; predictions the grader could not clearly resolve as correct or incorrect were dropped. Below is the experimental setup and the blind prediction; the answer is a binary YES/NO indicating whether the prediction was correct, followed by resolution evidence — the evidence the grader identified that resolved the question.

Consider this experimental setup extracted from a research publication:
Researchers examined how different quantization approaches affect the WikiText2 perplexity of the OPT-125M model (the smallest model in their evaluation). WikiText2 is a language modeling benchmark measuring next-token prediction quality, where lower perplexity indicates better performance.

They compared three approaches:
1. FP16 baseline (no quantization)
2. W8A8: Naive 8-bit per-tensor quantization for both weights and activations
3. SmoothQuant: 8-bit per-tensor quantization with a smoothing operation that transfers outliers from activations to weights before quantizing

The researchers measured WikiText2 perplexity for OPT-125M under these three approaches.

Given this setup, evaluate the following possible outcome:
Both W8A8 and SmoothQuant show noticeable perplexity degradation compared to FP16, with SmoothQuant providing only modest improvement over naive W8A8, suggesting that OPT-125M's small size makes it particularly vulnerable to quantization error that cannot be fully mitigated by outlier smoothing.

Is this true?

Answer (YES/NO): NO